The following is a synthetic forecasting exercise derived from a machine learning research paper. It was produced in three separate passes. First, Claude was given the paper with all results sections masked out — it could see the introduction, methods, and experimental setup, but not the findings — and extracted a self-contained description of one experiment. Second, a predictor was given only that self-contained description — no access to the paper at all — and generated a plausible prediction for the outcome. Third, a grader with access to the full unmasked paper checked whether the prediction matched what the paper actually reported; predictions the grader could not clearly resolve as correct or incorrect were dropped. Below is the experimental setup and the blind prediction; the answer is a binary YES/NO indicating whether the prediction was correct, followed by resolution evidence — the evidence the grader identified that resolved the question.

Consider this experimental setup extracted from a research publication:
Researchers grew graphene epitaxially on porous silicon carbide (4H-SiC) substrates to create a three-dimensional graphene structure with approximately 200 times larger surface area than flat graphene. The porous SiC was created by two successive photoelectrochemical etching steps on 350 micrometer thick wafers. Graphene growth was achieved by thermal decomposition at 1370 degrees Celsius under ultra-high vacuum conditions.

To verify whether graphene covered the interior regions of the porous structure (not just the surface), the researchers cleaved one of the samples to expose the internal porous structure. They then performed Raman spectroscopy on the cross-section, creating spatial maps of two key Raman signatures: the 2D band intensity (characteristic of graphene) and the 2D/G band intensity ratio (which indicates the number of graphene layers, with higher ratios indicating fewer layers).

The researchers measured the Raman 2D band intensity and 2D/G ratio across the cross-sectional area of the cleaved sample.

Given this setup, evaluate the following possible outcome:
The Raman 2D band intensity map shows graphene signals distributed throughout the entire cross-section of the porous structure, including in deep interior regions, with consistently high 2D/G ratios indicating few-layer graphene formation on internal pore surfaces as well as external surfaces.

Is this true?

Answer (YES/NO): YES